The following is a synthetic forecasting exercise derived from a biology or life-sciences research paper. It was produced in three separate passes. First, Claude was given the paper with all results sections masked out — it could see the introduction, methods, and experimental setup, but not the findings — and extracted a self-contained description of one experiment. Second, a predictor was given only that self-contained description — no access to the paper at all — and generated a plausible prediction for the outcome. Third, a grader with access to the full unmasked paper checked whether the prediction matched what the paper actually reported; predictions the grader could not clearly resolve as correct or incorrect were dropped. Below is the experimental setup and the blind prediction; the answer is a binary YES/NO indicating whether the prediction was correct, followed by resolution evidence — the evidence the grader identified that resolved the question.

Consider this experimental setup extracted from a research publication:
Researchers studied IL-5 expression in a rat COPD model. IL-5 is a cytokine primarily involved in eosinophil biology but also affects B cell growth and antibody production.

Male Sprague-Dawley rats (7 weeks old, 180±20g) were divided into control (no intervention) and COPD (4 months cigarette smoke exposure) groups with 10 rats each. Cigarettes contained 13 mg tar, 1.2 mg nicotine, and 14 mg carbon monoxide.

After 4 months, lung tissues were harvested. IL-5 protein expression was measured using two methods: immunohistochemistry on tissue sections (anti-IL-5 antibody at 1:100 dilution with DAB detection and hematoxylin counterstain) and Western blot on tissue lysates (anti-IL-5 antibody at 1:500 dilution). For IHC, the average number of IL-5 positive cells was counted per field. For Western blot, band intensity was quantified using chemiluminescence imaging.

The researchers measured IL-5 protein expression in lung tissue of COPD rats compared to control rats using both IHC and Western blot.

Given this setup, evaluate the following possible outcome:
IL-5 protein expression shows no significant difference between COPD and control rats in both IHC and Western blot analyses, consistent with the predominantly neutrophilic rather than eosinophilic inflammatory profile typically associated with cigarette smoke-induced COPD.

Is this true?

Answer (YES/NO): NO